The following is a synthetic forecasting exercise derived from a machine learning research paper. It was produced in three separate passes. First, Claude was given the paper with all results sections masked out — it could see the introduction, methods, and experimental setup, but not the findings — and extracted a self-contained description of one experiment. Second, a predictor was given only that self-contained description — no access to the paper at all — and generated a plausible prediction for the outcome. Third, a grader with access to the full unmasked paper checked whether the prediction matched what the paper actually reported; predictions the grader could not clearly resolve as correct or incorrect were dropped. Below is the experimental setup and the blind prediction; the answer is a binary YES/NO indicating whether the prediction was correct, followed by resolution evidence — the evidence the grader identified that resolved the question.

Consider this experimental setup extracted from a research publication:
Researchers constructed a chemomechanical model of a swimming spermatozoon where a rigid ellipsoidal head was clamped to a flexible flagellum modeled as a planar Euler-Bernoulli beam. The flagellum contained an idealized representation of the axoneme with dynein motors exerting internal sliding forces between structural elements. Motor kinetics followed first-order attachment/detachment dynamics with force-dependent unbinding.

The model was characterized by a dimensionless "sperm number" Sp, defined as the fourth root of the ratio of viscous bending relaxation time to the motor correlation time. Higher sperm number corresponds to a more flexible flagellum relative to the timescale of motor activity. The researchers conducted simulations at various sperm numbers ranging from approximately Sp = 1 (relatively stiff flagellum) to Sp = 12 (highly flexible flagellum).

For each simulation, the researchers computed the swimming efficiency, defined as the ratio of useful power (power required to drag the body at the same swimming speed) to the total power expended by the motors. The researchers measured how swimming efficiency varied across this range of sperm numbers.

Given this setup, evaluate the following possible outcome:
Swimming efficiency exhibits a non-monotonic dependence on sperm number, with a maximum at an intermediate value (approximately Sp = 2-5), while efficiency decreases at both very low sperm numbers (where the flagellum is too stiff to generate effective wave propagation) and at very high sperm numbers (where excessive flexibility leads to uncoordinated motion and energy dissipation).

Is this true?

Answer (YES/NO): NO